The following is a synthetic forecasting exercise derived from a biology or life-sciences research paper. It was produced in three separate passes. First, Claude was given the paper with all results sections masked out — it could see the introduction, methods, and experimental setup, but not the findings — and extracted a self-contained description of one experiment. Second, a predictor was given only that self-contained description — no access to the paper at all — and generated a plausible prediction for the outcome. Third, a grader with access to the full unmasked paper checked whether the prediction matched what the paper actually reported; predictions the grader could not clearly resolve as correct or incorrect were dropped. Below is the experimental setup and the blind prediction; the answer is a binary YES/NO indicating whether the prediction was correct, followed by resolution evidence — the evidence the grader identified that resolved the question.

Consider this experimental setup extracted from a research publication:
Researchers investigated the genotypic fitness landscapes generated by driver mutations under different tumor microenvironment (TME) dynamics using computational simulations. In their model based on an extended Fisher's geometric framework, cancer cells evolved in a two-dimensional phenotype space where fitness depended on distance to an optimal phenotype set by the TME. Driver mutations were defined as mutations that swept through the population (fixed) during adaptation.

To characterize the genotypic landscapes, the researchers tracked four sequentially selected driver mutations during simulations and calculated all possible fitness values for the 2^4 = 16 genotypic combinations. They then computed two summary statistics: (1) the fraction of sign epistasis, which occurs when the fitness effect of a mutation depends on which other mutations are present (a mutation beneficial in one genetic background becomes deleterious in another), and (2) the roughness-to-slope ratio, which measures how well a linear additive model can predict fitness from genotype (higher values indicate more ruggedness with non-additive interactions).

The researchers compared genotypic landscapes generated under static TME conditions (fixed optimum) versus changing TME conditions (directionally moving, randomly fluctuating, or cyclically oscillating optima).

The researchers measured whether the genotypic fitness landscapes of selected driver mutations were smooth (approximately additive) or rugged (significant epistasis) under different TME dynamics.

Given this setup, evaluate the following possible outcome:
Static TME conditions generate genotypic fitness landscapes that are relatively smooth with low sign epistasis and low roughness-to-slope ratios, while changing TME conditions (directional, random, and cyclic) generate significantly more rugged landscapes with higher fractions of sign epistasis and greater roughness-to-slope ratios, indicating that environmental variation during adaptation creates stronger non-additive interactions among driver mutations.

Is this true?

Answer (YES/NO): NO